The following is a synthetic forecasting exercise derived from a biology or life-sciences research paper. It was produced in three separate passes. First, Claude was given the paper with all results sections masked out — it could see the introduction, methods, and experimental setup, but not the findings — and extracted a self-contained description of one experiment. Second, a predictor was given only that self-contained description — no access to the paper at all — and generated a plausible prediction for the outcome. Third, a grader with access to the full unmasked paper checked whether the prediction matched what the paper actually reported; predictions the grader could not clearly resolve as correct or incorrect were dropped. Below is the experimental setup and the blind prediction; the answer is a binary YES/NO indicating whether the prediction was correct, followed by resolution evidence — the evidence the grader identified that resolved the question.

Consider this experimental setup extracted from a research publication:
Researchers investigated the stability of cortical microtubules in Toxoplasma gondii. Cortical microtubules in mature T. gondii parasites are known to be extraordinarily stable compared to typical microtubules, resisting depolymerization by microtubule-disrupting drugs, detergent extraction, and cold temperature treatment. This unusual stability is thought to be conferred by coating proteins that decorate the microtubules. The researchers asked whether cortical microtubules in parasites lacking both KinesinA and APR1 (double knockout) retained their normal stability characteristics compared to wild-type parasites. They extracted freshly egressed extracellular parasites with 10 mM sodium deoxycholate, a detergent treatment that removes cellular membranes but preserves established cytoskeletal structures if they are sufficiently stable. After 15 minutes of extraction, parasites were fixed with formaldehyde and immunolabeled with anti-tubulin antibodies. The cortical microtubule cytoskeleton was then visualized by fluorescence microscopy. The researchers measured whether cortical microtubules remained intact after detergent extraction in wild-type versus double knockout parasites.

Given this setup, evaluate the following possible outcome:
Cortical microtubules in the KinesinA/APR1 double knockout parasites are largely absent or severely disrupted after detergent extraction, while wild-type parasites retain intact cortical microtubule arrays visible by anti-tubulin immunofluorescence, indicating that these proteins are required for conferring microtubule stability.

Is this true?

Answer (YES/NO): NO